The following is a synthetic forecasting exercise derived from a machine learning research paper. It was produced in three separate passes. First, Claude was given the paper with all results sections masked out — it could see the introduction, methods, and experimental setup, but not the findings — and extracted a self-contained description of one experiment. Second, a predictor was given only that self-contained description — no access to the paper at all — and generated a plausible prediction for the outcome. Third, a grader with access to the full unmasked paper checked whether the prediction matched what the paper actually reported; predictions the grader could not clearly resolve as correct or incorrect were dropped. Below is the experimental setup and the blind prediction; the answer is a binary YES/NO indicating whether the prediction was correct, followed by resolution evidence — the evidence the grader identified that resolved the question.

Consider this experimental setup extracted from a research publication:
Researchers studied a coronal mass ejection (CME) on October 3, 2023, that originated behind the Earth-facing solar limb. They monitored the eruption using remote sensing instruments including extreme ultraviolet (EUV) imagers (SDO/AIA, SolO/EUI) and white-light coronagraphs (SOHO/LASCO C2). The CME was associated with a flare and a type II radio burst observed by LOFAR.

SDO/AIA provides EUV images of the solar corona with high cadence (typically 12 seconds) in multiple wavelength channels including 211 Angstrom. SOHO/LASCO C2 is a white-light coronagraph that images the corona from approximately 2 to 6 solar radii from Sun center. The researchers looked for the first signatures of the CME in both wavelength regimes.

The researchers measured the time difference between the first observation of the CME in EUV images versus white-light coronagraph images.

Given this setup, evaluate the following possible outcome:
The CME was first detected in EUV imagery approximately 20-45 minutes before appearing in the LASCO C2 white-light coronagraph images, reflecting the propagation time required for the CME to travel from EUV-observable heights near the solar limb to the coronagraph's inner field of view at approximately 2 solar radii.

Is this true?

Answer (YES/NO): YES